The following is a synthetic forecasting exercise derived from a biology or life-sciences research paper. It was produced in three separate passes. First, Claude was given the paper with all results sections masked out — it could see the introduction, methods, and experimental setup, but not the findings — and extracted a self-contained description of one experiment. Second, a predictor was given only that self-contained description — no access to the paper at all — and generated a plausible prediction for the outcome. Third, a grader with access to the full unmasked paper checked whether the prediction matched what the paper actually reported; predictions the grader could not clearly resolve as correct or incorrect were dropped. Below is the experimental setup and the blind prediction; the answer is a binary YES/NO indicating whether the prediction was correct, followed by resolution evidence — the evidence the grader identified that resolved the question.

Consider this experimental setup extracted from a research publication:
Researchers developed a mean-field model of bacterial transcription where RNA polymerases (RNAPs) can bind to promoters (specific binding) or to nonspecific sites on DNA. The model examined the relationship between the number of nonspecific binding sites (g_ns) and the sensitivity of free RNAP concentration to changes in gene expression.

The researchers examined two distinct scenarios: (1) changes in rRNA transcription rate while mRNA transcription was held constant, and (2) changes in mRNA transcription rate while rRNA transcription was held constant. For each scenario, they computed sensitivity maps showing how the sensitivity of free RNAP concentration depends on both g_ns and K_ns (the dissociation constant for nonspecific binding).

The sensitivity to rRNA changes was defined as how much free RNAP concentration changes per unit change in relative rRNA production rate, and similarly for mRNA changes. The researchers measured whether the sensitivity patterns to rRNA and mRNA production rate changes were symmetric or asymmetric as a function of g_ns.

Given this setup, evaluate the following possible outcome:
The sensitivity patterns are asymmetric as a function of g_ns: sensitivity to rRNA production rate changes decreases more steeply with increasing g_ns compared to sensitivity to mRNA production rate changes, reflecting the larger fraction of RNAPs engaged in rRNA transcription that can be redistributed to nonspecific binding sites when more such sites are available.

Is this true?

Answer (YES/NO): NO